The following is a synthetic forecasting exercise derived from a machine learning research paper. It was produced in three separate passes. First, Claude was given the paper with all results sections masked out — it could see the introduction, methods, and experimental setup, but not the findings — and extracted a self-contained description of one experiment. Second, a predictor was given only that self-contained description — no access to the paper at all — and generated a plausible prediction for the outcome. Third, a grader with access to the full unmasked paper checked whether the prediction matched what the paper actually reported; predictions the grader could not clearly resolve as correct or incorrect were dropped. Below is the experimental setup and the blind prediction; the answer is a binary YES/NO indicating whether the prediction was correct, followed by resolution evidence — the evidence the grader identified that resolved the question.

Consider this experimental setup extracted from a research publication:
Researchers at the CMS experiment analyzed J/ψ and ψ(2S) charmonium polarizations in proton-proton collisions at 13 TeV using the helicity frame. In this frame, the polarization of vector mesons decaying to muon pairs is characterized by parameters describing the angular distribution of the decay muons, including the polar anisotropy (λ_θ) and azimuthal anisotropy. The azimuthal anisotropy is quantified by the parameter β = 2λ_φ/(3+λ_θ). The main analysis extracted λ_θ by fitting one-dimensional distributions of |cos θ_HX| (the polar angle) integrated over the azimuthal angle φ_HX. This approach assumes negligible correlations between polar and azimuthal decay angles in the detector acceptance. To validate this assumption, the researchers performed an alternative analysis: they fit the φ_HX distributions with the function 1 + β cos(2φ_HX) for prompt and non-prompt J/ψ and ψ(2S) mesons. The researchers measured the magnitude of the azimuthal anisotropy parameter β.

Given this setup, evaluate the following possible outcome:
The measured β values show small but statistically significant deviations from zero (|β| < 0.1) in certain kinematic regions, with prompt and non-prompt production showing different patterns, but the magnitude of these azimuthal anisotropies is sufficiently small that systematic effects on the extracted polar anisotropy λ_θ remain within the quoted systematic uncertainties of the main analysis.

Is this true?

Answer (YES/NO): NO